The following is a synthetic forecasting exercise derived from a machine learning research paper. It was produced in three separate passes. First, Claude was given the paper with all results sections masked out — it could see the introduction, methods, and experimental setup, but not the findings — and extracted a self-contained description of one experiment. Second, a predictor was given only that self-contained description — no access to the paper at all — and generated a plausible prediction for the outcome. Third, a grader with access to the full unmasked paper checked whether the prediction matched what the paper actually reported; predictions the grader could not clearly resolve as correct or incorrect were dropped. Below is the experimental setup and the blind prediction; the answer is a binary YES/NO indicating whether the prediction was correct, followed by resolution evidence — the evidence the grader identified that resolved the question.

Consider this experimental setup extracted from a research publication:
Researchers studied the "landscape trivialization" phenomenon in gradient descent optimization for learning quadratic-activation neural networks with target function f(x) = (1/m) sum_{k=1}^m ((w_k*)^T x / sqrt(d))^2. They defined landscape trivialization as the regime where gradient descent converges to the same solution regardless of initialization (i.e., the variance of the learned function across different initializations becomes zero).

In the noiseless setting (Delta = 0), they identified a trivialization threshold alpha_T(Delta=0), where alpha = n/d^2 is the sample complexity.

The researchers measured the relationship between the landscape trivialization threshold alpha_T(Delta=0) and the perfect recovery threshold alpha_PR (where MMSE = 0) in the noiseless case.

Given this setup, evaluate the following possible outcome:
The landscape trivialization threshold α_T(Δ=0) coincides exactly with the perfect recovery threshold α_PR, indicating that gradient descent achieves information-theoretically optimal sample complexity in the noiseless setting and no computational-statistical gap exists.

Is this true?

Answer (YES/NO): YES